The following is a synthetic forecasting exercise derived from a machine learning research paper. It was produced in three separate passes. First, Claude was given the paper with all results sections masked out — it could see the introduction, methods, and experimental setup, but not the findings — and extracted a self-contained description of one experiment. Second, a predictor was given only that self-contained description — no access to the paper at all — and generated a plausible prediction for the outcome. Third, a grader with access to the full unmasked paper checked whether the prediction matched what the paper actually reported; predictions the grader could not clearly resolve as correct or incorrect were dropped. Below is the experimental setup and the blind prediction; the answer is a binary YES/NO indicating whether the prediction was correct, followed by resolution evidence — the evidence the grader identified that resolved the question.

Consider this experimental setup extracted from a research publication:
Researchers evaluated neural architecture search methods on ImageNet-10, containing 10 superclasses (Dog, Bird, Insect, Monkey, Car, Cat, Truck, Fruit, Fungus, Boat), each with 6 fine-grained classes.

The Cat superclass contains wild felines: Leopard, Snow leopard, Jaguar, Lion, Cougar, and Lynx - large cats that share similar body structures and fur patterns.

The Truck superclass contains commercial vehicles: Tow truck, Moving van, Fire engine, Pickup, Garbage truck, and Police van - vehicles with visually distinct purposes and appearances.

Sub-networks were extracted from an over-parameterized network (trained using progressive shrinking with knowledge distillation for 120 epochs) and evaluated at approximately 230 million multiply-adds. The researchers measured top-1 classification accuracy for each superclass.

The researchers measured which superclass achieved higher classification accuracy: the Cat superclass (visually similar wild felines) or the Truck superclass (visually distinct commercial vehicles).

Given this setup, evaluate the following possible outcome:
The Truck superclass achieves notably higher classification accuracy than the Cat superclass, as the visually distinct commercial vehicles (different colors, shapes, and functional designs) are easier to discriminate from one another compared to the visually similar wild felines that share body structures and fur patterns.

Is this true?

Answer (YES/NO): NO